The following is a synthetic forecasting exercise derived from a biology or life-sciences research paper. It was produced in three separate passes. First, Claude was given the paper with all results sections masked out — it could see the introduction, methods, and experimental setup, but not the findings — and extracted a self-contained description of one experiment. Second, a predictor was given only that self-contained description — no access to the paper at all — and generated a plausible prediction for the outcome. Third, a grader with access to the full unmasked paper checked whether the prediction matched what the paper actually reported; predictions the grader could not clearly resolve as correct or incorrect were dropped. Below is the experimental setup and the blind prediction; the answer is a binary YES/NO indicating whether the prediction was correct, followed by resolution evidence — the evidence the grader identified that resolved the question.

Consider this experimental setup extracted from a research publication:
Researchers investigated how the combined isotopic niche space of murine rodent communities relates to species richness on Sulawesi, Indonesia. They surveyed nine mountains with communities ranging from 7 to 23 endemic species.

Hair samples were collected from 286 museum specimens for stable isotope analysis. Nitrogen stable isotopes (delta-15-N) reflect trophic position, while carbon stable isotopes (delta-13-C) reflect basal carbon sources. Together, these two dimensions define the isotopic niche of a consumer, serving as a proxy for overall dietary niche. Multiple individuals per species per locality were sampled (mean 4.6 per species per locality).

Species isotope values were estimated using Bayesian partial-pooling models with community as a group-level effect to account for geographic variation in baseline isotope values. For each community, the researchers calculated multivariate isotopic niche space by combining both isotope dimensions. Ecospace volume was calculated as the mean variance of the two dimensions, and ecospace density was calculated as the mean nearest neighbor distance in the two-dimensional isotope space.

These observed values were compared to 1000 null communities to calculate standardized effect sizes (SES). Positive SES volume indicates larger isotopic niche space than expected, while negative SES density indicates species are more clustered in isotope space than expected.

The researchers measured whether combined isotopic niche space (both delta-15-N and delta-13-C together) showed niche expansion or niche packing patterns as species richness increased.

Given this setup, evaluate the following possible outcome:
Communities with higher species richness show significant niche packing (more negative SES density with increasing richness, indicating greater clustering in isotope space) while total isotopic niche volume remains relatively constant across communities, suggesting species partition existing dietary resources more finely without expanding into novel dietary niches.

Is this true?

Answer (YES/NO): NO